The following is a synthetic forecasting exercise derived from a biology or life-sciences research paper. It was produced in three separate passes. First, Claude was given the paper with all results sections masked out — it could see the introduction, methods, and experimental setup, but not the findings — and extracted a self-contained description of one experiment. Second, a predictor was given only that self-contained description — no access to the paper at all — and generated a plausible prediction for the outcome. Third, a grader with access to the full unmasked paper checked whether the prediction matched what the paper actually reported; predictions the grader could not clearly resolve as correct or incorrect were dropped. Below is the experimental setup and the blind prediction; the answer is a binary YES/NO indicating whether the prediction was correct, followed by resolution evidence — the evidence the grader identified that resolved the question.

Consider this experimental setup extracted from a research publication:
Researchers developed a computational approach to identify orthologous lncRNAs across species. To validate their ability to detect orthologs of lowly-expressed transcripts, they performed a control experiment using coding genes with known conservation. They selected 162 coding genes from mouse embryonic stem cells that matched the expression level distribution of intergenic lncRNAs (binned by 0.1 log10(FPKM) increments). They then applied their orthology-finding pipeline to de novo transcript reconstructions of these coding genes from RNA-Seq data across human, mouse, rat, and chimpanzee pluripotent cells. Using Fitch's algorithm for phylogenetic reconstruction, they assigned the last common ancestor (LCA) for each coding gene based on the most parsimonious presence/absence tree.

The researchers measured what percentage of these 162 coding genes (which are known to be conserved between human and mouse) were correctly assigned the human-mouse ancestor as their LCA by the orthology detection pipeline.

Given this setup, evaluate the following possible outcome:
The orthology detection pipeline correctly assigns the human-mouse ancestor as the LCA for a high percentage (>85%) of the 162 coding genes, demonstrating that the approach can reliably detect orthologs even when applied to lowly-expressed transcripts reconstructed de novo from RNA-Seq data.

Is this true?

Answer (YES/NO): NO